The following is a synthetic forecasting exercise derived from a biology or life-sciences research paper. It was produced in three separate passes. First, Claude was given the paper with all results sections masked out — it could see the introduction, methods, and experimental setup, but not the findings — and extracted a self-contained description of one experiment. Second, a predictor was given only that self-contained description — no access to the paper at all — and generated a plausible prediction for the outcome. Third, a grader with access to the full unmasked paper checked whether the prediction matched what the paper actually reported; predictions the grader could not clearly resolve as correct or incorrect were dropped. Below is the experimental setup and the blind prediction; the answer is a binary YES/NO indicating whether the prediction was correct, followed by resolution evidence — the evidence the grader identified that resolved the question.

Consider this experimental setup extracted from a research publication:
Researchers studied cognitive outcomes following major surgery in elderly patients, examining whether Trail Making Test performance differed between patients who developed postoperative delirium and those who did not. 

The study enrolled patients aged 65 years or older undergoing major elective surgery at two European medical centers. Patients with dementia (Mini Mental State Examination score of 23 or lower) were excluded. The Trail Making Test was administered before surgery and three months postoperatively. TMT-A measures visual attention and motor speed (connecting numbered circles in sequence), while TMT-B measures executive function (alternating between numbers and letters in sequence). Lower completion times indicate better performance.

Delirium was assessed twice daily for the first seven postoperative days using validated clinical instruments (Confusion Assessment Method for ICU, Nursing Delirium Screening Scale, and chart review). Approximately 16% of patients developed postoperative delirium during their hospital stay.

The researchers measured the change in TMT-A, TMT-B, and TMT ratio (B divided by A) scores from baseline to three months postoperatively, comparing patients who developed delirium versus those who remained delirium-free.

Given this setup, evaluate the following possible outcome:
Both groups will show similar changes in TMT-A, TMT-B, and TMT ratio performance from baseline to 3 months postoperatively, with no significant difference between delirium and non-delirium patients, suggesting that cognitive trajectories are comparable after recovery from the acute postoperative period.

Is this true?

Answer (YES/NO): YES